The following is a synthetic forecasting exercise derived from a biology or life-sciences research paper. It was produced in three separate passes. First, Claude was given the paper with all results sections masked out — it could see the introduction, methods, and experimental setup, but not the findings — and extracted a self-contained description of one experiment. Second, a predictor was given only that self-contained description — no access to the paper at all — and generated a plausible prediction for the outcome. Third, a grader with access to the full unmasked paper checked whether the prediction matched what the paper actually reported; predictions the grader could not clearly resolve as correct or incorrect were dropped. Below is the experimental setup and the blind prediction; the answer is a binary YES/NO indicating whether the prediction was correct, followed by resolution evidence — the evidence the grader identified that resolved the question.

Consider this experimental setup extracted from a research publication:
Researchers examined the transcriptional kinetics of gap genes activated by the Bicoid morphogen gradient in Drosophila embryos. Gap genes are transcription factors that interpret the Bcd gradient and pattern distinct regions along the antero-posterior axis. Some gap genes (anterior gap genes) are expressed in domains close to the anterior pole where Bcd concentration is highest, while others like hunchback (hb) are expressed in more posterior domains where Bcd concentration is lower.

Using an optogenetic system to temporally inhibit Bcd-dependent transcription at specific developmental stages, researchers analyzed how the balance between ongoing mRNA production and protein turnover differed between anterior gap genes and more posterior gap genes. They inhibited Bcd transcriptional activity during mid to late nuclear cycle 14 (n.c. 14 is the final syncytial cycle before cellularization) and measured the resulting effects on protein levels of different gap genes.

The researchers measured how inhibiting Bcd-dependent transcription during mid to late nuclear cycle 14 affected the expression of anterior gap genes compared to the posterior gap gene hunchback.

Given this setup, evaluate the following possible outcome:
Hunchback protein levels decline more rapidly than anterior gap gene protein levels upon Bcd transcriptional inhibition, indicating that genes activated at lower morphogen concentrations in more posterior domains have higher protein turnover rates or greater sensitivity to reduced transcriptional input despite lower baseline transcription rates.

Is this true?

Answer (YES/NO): NO